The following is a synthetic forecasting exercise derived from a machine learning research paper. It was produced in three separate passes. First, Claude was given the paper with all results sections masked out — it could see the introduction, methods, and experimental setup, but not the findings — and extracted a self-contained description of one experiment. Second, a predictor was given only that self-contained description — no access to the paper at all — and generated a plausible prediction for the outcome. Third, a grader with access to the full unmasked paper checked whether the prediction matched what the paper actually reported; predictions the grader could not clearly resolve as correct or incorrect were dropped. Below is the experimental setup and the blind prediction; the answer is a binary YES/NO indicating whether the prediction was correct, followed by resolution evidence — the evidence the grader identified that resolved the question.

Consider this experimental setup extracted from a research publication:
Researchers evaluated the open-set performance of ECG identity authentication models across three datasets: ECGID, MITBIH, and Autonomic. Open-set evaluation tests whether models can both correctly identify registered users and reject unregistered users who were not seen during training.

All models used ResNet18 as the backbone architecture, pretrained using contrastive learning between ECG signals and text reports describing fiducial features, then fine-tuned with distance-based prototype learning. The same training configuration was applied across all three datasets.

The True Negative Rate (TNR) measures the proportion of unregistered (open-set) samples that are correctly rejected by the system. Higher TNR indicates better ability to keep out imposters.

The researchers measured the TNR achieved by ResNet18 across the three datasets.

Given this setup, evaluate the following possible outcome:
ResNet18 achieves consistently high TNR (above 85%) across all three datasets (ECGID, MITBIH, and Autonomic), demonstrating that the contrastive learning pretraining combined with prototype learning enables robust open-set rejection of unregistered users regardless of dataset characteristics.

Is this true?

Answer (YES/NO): NO